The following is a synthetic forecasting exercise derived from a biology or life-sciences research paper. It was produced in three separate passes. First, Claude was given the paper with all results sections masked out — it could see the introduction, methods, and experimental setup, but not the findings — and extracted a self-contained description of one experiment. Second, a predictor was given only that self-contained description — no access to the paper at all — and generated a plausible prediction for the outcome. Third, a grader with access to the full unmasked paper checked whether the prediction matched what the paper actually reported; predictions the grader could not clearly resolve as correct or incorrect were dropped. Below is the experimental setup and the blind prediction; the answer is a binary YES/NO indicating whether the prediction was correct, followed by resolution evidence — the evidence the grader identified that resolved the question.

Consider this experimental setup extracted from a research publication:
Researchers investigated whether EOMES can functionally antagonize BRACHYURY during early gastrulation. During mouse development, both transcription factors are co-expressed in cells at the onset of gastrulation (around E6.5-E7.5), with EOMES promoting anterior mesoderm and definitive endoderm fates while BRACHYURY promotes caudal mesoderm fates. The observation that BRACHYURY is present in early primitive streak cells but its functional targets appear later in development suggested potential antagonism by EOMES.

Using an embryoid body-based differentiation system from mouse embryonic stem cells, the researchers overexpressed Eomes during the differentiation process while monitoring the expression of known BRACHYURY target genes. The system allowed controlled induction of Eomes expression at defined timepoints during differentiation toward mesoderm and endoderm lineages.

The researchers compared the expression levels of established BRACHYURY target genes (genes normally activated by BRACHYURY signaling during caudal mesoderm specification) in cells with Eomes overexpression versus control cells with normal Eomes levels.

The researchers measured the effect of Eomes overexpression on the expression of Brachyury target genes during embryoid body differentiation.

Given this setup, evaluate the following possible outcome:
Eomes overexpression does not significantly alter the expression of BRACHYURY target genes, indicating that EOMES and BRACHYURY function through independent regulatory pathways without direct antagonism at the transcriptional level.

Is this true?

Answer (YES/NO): NO